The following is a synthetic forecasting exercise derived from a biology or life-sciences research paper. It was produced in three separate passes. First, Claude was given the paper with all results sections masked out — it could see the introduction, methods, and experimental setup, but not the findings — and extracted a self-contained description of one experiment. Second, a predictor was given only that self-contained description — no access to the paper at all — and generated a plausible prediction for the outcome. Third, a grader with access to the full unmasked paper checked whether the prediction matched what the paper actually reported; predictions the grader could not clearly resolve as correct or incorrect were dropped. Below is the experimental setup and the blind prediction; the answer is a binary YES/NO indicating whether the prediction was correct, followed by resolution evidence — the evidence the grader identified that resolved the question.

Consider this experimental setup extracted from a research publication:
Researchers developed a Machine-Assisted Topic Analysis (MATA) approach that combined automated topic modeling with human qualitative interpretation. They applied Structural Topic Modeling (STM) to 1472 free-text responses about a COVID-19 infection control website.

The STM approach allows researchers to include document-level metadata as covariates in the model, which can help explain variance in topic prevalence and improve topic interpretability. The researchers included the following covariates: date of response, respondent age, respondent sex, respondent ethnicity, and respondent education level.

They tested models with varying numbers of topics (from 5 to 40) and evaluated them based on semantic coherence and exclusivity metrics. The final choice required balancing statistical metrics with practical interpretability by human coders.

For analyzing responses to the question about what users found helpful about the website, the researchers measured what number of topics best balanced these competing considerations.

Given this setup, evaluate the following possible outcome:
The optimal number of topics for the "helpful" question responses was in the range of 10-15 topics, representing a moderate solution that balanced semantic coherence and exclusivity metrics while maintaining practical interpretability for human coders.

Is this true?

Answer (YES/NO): NO